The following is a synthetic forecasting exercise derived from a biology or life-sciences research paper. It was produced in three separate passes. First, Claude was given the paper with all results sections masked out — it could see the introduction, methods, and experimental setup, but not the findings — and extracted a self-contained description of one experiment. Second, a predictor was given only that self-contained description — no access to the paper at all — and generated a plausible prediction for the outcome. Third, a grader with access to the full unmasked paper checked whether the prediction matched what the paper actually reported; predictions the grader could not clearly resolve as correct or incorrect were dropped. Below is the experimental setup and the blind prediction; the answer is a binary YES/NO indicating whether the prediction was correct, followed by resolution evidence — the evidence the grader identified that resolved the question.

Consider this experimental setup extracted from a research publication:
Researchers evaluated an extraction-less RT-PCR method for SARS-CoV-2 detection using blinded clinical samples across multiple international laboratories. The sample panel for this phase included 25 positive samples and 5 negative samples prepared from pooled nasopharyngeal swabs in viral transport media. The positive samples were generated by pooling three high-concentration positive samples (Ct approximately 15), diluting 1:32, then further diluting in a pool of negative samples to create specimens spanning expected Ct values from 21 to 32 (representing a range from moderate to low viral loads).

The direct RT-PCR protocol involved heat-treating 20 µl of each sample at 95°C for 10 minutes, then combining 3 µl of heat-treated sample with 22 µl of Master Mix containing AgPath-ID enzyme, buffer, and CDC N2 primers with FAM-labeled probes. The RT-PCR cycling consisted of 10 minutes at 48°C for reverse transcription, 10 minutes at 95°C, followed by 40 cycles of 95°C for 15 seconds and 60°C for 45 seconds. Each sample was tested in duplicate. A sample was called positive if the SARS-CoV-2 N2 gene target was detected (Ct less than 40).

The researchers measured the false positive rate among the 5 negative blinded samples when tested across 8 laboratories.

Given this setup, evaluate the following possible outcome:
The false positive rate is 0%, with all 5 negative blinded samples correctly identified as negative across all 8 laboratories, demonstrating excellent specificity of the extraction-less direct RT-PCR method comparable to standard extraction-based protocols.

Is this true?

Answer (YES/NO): YES